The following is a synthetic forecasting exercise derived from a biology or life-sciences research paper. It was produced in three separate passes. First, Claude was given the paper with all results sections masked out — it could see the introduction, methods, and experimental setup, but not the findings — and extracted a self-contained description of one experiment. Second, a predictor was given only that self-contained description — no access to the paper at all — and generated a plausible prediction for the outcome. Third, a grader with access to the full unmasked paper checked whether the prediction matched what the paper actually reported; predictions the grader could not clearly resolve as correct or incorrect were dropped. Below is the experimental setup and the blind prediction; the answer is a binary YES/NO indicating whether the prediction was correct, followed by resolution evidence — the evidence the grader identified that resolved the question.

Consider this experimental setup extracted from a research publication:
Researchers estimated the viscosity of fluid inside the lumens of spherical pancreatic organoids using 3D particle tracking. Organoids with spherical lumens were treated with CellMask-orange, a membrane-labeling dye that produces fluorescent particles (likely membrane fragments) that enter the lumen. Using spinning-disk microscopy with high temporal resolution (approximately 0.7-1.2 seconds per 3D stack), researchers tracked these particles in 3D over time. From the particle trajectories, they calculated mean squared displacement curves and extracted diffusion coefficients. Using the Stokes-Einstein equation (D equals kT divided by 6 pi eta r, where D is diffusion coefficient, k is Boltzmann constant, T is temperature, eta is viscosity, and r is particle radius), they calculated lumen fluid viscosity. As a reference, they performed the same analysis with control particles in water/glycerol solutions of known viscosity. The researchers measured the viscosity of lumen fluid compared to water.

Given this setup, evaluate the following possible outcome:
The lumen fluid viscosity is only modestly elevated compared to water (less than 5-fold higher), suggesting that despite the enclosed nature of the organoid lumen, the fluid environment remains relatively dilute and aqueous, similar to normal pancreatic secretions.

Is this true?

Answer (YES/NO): YES